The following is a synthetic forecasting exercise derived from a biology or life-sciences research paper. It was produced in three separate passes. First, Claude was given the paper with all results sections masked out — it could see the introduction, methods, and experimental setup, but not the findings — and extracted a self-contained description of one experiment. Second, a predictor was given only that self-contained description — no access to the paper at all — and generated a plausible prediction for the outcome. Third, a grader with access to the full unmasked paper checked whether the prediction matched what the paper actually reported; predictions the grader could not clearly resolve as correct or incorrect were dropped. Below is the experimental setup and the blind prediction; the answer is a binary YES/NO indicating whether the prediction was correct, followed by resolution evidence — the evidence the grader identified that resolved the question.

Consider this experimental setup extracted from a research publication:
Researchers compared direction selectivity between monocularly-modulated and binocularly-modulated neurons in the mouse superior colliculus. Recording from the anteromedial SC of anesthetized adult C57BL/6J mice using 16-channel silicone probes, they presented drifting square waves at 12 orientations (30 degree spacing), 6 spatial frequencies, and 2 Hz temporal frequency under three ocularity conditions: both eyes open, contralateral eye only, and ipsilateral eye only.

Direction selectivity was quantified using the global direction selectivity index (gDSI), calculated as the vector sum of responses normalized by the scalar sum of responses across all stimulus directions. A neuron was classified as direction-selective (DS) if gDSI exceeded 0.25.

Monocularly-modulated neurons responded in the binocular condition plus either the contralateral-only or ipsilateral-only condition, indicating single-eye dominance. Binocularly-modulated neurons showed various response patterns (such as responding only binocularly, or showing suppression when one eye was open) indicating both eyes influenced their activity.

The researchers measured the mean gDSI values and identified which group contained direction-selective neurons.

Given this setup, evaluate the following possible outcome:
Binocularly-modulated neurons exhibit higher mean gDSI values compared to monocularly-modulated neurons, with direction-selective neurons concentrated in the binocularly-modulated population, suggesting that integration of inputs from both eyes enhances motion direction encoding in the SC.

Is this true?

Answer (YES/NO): YES